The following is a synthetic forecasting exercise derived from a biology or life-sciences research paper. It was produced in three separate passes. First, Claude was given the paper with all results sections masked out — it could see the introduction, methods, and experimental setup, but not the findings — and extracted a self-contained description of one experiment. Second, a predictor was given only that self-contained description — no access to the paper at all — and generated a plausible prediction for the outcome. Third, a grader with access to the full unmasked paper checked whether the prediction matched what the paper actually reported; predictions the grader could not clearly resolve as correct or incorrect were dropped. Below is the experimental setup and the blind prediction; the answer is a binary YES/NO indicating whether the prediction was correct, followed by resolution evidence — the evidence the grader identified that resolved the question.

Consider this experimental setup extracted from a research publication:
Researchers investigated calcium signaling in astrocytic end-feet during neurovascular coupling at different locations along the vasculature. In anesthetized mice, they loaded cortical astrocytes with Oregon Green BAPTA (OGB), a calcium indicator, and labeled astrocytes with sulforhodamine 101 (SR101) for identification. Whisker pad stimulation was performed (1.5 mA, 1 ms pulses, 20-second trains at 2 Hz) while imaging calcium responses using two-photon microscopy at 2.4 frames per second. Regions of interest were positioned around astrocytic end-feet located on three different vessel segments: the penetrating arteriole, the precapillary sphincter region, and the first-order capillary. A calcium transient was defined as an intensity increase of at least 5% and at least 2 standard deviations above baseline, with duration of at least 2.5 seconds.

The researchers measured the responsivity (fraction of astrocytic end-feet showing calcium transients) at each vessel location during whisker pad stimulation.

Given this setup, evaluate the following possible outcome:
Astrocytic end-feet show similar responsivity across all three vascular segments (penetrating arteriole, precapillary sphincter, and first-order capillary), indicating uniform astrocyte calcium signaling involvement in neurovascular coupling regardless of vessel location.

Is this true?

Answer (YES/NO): YES